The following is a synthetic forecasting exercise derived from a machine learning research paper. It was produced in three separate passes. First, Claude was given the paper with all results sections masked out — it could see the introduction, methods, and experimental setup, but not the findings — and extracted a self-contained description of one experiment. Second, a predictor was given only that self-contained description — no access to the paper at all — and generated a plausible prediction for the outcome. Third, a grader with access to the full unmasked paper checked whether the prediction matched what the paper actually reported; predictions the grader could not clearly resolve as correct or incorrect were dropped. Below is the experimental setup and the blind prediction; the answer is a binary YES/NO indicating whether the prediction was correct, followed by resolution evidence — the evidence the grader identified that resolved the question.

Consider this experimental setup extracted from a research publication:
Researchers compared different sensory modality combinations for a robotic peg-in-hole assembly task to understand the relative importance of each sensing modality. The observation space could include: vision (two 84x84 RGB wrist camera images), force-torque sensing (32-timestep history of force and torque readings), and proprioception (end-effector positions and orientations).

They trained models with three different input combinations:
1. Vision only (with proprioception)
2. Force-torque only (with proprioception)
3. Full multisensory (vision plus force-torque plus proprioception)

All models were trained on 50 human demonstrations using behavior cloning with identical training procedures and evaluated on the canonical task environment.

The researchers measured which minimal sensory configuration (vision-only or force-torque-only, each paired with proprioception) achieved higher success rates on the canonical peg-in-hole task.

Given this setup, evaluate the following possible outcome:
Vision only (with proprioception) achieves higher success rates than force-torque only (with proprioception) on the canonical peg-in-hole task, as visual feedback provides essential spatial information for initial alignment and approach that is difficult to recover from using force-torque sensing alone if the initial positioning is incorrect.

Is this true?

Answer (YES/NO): NO